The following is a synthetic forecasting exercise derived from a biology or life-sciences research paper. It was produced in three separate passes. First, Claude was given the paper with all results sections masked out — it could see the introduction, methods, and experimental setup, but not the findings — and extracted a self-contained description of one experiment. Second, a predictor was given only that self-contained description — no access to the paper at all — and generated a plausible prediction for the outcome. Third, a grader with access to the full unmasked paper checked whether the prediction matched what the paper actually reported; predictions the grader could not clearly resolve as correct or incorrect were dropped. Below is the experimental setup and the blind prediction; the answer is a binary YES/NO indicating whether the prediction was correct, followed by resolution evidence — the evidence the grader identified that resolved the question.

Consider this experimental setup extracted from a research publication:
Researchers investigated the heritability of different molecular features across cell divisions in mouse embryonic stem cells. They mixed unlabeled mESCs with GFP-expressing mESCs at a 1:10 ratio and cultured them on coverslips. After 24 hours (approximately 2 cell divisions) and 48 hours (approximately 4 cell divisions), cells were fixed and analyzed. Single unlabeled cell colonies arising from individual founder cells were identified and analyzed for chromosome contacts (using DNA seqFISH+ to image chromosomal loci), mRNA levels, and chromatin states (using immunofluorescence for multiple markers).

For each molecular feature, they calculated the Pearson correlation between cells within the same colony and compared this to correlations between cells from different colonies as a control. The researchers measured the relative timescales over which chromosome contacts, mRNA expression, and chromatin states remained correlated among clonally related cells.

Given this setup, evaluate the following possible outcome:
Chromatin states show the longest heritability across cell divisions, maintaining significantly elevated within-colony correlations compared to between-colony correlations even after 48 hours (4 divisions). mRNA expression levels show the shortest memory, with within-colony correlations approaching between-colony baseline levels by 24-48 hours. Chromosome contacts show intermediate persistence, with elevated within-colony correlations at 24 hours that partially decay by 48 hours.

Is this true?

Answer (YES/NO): NO